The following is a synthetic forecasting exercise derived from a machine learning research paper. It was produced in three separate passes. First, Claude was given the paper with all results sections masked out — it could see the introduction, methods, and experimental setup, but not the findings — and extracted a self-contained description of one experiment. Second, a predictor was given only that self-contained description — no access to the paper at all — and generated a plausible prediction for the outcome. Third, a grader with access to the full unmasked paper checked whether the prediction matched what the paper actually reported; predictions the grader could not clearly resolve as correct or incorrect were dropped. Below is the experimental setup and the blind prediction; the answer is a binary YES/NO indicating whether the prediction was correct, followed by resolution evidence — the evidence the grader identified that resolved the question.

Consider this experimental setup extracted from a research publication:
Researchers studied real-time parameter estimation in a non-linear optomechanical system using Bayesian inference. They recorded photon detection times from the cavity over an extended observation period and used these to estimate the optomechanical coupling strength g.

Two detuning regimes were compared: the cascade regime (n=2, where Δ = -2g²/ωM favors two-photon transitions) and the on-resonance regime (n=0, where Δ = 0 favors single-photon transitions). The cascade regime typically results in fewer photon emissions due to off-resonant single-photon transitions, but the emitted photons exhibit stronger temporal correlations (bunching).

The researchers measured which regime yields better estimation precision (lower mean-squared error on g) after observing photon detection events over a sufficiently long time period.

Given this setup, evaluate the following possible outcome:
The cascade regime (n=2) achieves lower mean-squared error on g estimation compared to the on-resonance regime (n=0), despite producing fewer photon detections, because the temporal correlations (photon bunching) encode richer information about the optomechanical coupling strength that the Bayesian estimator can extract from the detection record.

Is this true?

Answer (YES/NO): NO